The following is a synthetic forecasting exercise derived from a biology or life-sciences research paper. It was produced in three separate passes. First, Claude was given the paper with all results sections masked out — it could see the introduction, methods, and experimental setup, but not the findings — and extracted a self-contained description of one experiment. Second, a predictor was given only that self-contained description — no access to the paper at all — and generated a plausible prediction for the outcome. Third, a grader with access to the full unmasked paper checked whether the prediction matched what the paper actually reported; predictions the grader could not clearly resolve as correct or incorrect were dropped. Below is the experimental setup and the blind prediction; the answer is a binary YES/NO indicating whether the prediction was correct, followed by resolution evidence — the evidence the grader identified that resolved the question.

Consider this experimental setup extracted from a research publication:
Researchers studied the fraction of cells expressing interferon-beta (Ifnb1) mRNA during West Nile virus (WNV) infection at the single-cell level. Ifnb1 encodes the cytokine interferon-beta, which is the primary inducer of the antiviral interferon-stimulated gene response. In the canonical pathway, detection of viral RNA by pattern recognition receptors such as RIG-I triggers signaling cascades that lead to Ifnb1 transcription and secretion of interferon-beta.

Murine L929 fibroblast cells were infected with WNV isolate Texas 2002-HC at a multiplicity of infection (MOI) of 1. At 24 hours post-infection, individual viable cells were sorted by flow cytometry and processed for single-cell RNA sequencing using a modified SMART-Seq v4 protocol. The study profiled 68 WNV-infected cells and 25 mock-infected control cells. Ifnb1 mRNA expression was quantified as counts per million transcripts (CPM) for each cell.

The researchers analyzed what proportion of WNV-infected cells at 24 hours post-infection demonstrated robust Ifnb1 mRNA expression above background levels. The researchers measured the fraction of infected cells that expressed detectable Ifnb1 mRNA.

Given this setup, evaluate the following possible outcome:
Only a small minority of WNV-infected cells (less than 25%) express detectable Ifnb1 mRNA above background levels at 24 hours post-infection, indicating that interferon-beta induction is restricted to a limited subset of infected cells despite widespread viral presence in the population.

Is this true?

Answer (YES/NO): YES